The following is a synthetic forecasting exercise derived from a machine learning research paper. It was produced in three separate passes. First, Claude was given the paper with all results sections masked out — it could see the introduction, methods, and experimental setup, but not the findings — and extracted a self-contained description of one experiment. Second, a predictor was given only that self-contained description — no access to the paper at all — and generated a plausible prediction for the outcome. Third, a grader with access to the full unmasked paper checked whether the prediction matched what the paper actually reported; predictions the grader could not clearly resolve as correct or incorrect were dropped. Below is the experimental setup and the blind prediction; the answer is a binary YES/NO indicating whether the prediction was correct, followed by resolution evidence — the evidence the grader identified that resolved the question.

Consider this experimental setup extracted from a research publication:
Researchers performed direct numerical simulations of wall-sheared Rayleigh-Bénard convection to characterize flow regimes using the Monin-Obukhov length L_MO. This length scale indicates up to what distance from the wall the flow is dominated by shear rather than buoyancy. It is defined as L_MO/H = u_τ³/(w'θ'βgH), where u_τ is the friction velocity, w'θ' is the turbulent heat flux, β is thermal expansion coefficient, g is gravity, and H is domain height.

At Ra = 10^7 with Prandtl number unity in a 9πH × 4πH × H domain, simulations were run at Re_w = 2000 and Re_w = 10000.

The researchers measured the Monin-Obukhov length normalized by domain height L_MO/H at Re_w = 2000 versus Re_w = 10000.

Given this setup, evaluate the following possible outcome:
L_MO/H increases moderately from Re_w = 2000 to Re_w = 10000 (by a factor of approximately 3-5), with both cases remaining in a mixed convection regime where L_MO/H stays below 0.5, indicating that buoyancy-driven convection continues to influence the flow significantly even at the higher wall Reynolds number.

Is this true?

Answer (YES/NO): NO